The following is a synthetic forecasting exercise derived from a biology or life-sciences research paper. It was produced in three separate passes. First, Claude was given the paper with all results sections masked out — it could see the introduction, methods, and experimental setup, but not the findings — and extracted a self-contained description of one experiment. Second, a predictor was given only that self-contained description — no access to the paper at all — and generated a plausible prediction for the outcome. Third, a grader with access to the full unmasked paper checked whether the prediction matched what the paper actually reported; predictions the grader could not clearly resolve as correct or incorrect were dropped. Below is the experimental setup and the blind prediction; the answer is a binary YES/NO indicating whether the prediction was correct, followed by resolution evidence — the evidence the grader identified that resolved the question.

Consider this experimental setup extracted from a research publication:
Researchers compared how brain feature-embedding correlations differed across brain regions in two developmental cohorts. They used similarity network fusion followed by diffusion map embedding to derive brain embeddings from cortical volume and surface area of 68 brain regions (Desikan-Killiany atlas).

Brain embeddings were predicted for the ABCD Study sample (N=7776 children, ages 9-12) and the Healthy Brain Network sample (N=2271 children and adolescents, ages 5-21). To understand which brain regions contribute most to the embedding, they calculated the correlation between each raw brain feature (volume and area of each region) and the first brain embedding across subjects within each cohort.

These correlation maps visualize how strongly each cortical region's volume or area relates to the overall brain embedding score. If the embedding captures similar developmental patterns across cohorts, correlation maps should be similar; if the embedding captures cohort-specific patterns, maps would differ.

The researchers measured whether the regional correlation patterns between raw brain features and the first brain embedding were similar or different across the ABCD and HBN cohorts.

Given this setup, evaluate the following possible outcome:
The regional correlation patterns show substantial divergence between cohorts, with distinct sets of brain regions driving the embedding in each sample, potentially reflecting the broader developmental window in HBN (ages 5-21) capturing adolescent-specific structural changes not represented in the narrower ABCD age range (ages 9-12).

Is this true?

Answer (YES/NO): NO